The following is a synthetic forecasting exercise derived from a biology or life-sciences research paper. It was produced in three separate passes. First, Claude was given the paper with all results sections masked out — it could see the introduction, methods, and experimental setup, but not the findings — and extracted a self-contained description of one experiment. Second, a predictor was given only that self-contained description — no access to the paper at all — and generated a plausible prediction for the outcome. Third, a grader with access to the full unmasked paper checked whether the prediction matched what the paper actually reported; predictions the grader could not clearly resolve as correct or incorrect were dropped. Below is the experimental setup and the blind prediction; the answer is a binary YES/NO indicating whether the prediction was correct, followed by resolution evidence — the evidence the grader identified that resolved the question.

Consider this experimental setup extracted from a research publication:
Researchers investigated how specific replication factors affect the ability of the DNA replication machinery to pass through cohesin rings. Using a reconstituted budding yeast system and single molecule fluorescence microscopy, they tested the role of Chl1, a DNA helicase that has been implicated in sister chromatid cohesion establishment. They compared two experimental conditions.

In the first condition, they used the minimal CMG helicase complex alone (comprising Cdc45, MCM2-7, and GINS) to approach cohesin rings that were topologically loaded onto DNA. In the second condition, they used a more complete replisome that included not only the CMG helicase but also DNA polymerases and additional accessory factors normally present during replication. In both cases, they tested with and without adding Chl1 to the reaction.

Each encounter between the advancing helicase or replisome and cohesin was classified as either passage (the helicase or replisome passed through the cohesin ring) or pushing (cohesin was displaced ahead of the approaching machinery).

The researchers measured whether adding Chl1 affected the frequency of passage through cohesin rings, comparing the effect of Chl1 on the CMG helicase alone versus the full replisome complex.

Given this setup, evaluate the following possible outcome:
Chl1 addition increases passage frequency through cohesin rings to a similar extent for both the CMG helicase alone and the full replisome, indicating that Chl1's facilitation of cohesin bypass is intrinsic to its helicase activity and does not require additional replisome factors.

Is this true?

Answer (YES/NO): NO